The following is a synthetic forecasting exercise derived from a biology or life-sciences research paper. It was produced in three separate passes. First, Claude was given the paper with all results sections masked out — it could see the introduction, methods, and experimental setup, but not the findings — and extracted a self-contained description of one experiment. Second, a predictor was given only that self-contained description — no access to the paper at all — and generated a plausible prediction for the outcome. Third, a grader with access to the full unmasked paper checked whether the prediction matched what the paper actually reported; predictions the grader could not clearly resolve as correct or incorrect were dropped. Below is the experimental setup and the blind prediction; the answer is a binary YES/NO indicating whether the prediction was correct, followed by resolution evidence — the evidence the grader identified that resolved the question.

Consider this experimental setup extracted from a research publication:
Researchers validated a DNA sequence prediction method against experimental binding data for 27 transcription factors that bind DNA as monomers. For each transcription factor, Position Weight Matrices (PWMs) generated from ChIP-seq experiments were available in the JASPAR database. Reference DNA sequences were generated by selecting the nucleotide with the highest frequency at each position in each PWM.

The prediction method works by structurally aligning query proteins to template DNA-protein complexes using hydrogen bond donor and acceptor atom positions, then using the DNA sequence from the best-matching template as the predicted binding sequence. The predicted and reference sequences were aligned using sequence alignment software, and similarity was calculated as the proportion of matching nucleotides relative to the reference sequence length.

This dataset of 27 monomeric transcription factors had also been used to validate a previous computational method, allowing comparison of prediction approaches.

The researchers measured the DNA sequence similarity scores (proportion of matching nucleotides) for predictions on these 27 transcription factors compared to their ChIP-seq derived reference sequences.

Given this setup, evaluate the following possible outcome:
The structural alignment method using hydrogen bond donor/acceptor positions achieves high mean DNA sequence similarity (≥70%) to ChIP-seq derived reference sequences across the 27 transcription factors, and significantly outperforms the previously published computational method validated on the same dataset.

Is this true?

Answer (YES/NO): NO